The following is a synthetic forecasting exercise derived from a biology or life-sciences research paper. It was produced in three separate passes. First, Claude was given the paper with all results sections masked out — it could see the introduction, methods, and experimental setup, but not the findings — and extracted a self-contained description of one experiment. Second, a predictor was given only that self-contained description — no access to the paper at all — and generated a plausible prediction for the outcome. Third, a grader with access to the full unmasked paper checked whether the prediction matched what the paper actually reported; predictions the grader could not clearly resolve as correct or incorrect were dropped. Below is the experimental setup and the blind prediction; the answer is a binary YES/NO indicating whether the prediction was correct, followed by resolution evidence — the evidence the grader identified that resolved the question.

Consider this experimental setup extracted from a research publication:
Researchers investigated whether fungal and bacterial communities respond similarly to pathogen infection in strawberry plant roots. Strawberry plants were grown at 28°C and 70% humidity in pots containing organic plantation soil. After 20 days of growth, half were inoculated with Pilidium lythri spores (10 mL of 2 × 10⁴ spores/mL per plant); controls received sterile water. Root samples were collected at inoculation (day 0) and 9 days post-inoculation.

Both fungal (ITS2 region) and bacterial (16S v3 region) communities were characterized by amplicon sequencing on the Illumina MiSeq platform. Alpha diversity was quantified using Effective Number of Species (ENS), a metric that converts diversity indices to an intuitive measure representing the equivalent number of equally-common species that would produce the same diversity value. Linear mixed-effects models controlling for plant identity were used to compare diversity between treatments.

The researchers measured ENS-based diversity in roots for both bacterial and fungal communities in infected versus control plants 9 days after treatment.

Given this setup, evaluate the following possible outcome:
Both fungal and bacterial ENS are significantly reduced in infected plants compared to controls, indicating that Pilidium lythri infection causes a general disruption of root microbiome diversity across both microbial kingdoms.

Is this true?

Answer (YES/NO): NO